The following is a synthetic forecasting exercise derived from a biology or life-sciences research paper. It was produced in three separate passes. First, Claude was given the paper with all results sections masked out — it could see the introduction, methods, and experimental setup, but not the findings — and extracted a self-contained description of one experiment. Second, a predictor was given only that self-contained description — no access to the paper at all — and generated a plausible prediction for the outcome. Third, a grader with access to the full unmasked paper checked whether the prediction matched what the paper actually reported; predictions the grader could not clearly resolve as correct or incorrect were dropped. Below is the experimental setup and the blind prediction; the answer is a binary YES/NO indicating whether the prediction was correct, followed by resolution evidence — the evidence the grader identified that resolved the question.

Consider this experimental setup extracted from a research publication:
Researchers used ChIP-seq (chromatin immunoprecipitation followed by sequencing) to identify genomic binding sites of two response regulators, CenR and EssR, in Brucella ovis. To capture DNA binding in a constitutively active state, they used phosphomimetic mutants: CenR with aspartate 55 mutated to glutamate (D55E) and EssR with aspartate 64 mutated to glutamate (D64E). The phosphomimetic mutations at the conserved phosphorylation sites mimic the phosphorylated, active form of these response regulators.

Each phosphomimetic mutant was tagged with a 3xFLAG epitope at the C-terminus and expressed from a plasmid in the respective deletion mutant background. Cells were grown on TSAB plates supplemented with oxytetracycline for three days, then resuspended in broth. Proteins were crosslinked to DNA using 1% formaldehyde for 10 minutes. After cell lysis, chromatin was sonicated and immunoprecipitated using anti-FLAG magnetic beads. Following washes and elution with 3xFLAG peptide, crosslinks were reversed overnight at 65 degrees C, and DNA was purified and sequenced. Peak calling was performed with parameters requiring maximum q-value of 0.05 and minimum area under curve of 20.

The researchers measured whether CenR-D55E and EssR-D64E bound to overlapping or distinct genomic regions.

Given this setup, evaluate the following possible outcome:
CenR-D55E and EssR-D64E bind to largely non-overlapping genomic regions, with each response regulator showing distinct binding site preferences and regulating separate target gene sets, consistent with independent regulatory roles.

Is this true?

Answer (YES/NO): NO